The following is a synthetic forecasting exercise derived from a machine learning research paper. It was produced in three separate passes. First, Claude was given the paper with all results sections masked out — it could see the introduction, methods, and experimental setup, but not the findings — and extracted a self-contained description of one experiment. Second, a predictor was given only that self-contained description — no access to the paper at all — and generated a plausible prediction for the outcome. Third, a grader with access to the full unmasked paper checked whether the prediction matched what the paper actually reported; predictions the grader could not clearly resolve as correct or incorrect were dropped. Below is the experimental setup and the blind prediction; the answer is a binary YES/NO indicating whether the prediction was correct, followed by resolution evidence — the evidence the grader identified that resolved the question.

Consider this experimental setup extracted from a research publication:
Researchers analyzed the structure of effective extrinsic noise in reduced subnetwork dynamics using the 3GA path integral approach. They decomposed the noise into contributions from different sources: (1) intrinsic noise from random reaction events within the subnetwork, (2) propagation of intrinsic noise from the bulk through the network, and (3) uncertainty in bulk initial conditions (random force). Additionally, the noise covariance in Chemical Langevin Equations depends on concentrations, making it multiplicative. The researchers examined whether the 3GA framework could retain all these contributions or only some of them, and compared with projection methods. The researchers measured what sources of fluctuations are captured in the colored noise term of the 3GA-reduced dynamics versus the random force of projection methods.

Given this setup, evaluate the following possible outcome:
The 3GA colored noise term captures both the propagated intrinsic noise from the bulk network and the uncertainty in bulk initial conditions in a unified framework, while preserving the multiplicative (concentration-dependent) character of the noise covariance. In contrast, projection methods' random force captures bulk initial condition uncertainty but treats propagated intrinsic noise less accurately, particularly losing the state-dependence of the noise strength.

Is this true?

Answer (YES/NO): YES